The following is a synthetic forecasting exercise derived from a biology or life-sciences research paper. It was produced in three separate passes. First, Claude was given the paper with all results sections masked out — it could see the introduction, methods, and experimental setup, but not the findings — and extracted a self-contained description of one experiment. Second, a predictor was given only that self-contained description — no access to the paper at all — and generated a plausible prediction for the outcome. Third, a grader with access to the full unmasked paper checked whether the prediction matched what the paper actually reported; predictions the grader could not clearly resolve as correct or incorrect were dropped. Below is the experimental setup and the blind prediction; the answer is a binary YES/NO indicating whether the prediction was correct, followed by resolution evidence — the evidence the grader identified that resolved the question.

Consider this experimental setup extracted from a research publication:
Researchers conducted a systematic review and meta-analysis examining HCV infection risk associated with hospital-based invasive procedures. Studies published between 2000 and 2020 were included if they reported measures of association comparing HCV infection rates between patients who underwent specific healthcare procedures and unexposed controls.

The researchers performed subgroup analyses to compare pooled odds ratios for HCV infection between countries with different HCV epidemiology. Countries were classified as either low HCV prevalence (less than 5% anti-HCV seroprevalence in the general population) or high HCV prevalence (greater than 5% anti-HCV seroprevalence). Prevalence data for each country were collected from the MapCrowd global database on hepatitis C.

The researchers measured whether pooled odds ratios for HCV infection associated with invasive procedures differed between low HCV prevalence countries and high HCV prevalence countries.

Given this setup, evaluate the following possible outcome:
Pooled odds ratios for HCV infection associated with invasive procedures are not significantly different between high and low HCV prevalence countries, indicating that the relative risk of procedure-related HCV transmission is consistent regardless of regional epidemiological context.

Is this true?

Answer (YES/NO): NO